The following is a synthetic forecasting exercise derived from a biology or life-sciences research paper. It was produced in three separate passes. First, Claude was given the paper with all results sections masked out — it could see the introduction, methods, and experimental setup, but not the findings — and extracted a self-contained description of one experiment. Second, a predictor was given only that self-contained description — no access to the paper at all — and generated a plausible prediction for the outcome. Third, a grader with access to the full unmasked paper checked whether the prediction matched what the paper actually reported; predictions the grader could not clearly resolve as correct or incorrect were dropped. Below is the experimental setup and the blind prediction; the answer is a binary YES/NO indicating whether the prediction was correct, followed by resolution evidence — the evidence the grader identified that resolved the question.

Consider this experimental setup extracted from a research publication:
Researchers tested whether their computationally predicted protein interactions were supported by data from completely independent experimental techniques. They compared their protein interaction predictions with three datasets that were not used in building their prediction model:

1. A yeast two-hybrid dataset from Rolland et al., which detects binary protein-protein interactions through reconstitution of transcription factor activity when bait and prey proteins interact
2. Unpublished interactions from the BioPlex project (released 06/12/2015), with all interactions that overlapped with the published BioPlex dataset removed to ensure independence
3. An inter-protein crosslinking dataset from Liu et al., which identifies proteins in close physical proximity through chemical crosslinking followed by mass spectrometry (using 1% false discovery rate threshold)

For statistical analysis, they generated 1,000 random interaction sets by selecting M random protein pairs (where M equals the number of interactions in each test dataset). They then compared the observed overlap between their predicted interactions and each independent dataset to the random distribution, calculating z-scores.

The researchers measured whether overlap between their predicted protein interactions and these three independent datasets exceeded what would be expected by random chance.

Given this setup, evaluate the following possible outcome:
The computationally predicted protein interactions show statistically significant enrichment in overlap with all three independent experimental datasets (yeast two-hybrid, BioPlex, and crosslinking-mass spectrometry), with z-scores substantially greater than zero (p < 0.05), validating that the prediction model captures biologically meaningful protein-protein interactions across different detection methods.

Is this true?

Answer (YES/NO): YES